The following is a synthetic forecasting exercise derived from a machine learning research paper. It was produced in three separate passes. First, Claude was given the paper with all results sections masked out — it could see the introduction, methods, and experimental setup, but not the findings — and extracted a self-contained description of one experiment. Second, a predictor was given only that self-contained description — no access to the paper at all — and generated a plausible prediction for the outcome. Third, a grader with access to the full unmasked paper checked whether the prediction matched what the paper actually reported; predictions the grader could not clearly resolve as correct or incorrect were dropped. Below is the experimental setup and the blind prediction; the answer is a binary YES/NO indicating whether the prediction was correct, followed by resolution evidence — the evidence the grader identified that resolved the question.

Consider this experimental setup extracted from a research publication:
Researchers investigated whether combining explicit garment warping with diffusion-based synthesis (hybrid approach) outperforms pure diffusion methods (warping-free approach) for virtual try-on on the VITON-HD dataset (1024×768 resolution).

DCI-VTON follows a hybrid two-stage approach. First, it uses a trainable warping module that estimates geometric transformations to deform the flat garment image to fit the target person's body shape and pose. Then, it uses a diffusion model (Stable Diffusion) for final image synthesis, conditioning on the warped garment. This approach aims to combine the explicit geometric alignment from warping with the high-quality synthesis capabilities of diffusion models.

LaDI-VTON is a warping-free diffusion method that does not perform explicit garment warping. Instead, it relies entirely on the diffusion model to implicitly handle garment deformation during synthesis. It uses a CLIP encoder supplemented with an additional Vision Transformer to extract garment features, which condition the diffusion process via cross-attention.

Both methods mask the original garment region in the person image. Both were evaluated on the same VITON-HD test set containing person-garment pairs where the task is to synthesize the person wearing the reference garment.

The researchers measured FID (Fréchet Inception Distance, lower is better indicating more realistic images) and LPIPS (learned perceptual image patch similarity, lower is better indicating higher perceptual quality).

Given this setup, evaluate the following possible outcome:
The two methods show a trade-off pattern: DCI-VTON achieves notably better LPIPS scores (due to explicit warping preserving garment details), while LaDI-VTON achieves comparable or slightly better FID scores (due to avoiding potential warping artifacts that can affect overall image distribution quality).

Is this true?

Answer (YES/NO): NO